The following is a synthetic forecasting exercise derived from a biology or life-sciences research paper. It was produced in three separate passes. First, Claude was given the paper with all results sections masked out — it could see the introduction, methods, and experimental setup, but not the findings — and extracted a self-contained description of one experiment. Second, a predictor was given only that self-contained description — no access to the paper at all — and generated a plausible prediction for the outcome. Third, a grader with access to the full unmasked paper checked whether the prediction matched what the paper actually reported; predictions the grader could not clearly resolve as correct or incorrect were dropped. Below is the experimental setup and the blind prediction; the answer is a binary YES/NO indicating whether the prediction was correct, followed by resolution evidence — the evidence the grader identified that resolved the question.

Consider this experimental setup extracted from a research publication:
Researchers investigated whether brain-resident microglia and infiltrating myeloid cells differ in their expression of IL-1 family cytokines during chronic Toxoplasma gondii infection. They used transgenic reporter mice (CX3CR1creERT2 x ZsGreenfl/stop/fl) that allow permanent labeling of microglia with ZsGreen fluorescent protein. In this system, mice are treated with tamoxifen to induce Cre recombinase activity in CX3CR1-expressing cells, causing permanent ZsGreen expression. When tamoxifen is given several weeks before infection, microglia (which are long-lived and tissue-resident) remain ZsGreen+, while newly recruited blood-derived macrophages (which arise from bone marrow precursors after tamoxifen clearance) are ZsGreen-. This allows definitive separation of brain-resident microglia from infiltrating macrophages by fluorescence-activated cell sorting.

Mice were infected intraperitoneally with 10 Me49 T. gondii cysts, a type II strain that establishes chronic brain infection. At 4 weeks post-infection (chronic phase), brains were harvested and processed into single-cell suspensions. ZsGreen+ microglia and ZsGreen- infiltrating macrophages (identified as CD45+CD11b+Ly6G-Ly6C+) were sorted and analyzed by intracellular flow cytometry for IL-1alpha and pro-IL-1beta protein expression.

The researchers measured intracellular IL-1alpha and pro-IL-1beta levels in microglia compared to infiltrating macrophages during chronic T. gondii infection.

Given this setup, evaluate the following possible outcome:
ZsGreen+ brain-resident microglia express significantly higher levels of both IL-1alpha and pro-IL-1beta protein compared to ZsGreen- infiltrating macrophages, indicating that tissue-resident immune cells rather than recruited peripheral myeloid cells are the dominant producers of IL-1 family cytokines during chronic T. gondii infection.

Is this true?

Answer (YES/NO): NO